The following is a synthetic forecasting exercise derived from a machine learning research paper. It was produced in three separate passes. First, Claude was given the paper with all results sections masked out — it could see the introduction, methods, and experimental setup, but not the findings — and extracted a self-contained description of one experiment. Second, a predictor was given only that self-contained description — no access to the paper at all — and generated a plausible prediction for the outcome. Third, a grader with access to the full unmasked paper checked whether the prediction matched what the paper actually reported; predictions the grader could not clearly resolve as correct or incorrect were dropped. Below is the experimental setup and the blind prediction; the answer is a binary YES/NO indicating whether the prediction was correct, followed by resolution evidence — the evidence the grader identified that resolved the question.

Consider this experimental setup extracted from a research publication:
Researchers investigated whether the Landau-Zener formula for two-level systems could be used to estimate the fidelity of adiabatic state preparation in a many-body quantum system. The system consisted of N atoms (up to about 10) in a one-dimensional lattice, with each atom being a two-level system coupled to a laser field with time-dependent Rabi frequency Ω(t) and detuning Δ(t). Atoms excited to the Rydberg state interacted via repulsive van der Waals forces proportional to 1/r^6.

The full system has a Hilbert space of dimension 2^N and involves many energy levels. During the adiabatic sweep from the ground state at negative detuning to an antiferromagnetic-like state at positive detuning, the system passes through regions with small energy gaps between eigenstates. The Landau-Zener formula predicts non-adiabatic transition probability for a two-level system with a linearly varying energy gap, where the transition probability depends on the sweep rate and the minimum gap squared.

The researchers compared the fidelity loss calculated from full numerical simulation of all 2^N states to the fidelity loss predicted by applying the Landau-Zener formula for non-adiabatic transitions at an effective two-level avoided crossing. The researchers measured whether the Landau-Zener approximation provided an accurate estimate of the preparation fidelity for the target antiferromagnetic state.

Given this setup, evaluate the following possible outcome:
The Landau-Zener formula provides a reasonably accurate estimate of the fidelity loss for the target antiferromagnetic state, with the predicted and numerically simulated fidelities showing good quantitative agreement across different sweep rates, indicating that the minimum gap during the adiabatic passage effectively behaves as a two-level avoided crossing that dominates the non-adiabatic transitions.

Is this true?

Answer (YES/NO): YES